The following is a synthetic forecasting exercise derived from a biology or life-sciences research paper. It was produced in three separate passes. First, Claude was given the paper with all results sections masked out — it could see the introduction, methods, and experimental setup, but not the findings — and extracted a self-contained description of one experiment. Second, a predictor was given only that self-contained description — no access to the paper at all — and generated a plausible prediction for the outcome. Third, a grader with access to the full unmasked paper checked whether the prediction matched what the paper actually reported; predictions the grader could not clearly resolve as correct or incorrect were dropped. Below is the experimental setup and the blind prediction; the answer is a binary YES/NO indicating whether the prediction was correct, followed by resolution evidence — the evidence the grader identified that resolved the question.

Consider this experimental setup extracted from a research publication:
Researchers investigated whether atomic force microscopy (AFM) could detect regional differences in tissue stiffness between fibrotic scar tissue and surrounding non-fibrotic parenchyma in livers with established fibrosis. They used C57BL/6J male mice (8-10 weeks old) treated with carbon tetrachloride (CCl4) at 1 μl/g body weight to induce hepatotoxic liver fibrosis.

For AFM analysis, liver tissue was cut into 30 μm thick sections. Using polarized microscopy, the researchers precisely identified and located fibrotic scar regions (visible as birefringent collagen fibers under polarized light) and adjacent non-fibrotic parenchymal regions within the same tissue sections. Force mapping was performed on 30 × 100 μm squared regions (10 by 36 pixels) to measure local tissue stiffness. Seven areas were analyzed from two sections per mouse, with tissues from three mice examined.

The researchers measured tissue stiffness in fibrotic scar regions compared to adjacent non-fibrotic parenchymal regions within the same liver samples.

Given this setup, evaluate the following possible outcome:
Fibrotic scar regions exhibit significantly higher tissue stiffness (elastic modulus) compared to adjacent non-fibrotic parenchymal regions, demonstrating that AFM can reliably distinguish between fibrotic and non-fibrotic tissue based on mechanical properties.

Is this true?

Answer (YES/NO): YES